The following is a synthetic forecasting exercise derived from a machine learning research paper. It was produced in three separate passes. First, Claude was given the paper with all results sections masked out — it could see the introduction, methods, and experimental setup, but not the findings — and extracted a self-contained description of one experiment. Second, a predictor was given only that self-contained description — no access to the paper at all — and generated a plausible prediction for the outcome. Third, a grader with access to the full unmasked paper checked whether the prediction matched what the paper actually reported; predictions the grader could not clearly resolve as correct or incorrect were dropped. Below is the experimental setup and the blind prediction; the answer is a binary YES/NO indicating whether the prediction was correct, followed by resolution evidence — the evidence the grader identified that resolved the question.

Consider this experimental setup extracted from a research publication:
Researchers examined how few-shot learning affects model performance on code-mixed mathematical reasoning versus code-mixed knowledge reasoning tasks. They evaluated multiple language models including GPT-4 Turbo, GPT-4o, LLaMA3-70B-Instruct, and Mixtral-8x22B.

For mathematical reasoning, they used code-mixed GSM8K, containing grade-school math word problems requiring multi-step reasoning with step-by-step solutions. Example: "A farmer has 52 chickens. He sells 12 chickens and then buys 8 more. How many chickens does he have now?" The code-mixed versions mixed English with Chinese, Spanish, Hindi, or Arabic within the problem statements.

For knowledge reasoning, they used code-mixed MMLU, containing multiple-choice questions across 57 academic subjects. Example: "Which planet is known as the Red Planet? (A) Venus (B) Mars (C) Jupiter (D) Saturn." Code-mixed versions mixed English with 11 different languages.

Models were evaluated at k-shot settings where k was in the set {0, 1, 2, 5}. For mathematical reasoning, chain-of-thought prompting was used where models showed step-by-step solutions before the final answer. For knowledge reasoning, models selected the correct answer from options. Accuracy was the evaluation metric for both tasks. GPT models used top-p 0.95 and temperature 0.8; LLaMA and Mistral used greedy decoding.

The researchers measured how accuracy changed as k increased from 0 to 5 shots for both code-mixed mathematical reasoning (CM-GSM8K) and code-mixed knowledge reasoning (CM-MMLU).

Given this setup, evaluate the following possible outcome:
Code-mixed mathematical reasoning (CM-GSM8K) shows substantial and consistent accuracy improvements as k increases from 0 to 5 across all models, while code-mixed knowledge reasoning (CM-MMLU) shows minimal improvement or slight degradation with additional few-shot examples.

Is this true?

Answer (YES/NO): NO